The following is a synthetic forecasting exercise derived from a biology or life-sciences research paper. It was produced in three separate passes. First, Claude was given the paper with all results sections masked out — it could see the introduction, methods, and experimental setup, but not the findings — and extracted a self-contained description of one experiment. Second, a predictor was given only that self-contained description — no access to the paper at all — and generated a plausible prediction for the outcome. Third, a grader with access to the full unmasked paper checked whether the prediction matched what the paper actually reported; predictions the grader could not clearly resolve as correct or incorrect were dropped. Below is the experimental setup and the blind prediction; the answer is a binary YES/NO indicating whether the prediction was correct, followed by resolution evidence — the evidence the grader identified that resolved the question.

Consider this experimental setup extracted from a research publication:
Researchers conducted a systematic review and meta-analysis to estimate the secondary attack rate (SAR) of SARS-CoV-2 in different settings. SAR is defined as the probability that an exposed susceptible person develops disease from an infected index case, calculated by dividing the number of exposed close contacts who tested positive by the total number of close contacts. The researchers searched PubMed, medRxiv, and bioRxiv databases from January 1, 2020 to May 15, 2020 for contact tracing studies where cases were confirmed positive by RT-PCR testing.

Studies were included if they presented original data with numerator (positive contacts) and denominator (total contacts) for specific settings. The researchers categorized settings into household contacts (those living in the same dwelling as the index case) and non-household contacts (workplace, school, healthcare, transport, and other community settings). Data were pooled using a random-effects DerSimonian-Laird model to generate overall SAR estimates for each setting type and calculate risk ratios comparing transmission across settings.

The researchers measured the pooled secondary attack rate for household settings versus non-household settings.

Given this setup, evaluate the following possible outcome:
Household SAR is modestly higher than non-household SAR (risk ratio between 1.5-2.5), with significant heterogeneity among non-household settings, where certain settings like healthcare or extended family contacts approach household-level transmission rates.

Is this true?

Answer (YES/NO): NO